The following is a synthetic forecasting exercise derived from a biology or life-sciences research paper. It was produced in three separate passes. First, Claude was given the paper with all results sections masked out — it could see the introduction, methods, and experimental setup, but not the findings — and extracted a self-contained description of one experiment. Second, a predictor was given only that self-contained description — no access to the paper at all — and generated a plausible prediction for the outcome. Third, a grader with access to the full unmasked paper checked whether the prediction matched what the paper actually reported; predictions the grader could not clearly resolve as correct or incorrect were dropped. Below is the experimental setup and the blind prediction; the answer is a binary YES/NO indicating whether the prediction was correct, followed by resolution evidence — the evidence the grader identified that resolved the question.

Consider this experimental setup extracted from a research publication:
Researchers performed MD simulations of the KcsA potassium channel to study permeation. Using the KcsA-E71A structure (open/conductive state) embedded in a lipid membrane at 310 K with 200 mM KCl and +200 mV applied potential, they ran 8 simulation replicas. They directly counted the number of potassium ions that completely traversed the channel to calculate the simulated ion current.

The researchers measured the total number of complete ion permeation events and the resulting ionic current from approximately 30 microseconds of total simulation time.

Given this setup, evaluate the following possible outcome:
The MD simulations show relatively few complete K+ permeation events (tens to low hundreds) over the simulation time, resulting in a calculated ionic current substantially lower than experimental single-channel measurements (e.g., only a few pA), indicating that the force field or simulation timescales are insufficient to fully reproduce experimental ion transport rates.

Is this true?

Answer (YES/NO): NO